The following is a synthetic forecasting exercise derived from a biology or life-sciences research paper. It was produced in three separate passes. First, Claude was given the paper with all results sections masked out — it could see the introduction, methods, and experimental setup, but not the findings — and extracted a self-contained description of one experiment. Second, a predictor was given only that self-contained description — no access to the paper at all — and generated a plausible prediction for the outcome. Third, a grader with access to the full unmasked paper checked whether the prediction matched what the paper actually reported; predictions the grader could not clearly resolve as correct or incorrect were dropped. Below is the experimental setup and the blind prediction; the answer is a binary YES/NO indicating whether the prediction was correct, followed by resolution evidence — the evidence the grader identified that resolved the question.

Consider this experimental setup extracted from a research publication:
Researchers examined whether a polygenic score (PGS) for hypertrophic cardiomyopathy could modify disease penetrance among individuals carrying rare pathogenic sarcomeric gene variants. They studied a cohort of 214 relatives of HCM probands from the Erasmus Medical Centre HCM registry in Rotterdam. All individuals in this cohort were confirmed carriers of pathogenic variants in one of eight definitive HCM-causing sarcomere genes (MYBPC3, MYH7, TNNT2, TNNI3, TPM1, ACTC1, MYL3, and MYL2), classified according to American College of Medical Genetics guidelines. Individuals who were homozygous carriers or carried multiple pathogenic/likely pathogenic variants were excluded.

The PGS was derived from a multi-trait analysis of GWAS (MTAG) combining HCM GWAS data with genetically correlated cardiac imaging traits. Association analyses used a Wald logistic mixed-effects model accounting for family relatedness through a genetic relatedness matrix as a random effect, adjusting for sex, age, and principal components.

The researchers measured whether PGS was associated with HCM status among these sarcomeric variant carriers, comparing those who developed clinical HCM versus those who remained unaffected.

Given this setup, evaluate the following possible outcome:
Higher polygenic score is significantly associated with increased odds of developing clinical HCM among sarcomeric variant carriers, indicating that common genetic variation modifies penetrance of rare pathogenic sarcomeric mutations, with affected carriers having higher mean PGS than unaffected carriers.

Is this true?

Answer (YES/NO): NO